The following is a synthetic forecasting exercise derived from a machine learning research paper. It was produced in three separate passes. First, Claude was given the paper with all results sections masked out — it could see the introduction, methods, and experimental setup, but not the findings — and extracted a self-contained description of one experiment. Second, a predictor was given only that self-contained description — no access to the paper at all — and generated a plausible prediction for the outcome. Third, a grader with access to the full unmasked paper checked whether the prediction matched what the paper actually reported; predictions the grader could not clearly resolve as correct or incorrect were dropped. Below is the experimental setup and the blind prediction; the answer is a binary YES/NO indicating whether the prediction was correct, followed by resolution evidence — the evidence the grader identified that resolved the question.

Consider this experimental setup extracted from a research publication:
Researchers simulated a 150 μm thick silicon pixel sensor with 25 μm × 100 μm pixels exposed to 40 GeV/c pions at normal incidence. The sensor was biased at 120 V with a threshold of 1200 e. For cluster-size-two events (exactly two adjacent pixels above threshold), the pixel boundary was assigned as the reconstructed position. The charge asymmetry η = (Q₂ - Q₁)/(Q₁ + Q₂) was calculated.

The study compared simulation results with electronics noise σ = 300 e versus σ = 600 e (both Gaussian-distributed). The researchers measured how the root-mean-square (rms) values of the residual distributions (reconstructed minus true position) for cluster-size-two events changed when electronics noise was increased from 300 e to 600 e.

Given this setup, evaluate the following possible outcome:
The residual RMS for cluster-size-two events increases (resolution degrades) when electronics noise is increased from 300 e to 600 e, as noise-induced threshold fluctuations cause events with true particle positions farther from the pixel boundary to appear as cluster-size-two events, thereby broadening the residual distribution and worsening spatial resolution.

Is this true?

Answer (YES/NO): YES